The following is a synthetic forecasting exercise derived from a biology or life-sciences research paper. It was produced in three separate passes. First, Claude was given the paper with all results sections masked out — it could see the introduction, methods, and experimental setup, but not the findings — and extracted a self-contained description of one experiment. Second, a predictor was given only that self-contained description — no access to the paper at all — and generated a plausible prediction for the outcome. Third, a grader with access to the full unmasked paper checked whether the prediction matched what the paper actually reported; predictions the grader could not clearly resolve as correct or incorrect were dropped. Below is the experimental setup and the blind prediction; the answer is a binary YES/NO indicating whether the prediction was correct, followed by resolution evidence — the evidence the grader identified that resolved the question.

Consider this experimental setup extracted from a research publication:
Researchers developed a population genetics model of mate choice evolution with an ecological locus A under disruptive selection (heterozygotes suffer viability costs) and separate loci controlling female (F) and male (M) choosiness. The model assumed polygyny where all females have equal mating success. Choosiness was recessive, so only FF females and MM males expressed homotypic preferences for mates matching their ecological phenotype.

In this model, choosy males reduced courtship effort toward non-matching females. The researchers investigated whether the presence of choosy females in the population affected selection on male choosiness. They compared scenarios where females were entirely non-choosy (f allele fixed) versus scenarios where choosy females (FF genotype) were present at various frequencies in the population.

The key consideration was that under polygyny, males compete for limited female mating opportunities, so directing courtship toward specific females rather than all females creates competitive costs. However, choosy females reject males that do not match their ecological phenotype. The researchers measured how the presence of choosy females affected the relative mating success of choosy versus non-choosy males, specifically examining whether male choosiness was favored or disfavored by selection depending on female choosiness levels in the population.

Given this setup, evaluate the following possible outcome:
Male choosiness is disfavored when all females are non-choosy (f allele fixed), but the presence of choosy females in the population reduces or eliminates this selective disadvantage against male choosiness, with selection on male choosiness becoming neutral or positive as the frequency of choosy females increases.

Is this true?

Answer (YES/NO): YES